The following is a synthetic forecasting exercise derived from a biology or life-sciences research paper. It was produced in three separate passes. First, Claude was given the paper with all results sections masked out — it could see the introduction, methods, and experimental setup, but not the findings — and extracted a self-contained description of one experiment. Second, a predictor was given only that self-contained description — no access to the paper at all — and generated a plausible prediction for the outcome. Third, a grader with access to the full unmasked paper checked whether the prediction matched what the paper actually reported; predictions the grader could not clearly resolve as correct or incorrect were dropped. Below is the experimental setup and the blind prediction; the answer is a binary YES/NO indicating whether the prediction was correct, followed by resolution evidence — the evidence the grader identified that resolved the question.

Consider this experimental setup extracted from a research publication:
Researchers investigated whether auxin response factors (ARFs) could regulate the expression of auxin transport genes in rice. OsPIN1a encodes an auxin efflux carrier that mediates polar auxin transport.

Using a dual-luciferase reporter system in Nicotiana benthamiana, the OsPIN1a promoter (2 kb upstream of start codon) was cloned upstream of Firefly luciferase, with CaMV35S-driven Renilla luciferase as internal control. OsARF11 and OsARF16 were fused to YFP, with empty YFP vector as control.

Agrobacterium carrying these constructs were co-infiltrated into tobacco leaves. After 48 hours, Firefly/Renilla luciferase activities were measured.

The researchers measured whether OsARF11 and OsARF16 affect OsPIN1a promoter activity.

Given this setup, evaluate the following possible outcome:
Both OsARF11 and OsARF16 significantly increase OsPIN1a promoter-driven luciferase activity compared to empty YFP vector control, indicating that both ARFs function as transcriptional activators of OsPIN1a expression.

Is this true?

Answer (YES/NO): YES